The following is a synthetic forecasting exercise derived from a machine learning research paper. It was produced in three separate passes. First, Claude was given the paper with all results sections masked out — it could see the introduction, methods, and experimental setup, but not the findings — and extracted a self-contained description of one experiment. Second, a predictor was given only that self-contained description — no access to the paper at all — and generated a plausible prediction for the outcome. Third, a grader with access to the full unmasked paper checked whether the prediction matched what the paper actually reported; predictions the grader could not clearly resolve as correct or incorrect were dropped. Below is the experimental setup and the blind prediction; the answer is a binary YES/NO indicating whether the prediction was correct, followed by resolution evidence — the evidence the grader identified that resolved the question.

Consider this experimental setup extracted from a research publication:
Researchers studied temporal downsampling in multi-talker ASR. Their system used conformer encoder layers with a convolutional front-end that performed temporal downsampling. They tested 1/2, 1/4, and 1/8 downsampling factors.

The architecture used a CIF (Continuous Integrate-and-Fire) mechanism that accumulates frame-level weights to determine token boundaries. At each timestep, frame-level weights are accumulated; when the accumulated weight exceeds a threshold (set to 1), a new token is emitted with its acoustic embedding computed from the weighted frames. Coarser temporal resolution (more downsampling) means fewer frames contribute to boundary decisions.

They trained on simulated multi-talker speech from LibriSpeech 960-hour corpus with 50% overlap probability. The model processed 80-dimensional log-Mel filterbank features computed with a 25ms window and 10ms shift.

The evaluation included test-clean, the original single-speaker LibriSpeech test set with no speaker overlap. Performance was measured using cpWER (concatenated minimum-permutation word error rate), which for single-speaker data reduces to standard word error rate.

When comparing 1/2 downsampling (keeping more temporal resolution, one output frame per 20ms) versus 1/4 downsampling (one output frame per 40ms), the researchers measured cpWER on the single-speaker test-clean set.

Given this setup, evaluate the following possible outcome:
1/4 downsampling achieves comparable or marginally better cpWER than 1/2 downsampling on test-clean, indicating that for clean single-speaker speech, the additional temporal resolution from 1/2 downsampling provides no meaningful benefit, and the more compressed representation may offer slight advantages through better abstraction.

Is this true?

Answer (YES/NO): YES